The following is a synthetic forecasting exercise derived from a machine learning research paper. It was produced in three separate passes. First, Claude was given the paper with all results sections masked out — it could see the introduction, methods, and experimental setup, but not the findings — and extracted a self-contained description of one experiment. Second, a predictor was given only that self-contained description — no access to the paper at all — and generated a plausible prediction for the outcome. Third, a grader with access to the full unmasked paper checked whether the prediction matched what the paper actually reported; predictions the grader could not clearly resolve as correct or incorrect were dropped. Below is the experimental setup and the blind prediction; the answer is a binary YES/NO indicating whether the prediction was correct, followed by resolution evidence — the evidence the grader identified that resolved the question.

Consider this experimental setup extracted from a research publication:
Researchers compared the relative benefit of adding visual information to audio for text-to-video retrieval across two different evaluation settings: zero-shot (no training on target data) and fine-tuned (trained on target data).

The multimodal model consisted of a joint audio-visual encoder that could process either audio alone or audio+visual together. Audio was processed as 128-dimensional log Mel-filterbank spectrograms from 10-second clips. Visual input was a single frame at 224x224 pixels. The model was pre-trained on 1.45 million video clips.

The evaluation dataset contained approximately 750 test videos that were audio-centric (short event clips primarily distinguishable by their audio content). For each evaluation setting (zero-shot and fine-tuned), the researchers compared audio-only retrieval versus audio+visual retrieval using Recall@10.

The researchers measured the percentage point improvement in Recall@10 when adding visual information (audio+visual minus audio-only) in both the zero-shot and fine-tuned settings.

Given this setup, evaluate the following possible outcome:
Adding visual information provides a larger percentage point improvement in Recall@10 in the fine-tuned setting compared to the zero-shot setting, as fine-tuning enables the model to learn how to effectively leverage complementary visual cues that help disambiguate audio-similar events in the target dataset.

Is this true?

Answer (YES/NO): NO